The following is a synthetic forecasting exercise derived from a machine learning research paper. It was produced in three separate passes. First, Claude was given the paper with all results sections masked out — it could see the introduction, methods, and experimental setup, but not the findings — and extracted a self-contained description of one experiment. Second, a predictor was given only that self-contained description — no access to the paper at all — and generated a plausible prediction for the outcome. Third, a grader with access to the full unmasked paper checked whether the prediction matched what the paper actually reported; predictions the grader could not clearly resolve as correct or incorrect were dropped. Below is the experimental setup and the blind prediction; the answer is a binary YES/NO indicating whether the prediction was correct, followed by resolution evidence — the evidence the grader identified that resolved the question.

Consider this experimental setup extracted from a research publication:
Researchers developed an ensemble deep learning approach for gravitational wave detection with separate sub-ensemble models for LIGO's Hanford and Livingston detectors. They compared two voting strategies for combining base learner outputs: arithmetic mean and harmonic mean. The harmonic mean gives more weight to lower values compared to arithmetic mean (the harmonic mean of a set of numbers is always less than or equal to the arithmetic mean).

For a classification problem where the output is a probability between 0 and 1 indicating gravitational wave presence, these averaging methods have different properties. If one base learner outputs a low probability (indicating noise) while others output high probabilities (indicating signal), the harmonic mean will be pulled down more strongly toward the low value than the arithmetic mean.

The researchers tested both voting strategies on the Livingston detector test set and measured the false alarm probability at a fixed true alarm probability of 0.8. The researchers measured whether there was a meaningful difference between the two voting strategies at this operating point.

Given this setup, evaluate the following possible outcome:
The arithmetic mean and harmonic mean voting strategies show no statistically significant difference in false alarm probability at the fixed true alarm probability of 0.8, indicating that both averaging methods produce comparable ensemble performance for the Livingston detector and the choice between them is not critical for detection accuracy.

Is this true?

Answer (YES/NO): YES